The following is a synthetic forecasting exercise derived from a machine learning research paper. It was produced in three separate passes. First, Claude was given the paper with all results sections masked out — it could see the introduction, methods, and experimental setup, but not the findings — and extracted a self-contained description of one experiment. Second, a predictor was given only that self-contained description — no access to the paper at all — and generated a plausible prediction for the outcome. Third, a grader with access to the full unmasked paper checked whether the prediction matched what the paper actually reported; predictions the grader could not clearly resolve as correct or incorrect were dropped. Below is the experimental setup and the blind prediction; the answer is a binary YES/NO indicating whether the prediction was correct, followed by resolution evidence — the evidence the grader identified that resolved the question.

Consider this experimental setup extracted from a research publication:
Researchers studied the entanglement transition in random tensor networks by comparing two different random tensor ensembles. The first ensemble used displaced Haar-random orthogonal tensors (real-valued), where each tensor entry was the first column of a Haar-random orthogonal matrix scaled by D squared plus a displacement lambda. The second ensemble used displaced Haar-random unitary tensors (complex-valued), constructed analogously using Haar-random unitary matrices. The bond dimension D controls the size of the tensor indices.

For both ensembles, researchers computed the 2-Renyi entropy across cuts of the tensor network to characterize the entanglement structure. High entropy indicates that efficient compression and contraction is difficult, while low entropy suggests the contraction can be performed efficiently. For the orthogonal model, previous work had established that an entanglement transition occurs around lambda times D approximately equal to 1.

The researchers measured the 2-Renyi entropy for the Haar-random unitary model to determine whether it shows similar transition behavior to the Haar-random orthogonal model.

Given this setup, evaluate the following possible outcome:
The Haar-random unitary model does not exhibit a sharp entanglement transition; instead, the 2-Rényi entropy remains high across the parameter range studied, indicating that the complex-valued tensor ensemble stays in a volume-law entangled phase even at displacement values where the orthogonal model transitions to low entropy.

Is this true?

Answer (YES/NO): NO